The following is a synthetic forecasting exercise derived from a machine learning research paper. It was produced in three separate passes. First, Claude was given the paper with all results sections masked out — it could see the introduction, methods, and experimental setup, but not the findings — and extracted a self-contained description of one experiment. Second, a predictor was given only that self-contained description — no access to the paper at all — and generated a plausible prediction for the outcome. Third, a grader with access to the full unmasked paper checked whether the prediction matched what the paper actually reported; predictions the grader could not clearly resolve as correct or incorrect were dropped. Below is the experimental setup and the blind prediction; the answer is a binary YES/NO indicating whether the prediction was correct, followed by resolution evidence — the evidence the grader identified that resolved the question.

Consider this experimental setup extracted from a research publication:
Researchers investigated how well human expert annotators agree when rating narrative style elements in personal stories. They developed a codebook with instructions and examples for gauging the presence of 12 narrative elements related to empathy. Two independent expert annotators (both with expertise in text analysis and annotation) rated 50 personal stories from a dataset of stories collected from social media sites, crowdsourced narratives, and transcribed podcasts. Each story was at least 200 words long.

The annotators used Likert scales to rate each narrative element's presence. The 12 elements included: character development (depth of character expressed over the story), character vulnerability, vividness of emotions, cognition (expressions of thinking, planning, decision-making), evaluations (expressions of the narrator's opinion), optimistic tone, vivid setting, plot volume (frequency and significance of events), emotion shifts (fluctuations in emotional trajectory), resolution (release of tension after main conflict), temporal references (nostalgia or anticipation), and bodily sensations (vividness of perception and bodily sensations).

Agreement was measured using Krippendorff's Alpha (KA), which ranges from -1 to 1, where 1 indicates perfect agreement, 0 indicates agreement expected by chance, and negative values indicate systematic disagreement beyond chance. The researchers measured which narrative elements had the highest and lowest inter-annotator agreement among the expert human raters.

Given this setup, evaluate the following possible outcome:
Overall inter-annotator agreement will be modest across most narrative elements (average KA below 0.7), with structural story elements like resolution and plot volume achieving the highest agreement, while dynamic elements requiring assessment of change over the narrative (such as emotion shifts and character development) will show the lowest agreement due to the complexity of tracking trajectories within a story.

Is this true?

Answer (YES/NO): NO